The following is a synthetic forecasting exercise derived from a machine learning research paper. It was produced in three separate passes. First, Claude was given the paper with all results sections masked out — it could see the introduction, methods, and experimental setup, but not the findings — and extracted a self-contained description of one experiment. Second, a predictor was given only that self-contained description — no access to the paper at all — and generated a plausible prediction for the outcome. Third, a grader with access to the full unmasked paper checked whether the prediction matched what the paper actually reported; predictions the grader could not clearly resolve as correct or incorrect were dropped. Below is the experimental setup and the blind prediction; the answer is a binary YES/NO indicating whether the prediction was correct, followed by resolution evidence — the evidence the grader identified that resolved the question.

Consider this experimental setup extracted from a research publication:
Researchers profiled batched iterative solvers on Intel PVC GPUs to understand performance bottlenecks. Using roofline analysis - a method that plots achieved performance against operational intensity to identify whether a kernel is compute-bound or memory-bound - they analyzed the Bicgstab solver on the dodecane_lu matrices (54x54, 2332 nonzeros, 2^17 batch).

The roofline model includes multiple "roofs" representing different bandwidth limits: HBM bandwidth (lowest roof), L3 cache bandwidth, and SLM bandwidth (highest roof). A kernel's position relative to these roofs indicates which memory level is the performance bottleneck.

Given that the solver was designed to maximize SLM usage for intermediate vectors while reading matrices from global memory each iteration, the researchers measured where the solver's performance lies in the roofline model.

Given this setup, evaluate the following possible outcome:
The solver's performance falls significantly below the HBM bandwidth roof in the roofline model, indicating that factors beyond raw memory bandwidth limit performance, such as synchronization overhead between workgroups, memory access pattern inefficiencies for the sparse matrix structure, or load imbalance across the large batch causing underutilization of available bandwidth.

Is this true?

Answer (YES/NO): NO